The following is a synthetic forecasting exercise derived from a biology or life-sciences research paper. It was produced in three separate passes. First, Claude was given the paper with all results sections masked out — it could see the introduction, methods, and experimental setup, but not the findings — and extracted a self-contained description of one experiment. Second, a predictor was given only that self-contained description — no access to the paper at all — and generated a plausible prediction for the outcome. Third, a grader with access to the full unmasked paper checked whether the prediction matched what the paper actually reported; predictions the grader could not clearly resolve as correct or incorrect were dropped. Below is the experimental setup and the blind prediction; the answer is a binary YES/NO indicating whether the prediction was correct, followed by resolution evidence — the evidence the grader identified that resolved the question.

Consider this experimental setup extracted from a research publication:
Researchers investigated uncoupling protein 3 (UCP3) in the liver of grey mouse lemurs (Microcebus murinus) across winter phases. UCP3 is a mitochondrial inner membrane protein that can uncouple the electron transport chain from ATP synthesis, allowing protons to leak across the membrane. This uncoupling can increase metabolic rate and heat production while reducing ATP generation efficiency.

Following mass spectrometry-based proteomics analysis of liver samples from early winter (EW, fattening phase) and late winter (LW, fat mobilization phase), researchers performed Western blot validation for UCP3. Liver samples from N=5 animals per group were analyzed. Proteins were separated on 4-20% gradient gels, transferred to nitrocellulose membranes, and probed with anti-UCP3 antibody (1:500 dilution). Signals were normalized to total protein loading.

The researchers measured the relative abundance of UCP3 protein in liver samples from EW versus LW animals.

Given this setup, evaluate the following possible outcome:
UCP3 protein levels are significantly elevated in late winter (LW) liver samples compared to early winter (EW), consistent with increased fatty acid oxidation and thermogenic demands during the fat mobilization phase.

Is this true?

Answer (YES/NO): NO